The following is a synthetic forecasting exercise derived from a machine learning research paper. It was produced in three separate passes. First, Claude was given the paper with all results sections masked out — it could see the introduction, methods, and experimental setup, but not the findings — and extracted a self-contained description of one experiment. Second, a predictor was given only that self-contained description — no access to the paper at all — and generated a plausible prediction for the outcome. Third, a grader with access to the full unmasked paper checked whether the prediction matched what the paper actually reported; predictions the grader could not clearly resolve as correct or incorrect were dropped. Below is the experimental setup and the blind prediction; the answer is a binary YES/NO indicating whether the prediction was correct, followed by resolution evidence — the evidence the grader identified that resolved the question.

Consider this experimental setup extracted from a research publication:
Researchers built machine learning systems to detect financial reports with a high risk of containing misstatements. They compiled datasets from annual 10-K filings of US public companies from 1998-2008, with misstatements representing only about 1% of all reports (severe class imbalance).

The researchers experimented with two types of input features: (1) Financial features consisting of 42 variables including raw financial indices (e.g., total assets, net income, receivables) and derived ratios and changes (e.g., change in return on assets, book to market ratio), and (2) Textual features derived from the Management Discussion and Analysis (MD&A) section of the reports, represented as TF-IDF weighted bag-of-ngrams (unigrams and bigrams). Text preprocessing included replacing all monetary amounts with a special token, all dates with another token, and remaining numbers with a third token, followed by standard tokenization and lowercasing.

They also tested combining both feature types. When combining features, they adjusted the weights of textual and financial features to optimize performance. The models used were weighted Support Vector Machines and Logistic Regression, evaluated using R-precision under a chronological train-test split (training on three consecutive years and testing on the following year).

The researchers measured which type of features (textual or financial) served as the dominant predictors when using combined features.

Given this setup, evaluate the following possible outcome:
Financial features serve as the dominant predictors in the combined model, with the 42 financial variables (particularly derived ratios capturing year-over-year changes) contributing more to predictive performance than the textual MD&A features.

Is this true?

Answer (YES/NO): NO